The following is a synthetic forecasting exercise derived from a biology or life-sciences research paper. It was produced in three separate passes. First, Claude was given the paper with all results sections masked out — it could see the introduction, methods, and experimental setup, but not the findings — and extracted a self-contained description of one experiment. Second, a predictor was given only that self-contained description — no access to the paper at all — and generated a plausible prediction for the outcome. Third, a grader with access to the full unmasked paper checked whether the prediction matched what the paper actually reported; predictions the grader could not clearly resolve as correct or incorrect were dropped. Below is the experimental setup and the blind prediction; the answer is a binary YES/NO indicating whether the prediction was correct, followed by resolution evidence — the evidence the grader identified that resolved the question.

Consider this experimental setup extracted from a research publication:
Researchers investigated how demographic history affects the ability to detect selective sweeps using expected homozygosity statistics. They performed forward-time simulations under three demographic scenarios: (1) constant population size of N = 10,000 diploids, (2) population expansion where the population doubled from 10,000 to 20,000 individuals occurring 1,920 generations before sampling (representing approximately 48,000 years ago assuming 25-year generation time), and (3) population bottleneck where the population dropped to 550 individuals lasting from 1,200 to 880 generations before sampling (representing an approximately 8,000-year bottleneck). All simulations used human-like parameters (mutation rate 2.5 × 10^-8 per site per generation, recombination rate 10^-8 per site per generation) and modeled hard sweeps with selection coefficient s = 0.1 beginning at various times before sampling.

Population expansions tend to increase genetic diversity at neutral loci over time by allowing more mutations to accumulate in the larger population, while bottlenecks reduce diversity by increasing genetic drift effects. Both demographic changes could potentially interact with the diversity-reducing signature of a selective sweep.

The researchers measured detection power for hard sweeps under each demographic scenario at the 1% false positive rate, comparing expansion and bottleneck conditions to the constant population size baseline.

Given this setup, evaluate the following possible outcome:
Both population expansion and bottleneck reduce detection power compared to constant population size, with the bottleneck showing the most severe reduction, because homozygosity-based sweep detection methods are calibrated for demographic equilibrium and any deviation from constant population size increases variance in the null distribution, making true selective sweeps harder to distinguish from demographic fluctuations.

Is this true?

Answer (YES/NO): NO